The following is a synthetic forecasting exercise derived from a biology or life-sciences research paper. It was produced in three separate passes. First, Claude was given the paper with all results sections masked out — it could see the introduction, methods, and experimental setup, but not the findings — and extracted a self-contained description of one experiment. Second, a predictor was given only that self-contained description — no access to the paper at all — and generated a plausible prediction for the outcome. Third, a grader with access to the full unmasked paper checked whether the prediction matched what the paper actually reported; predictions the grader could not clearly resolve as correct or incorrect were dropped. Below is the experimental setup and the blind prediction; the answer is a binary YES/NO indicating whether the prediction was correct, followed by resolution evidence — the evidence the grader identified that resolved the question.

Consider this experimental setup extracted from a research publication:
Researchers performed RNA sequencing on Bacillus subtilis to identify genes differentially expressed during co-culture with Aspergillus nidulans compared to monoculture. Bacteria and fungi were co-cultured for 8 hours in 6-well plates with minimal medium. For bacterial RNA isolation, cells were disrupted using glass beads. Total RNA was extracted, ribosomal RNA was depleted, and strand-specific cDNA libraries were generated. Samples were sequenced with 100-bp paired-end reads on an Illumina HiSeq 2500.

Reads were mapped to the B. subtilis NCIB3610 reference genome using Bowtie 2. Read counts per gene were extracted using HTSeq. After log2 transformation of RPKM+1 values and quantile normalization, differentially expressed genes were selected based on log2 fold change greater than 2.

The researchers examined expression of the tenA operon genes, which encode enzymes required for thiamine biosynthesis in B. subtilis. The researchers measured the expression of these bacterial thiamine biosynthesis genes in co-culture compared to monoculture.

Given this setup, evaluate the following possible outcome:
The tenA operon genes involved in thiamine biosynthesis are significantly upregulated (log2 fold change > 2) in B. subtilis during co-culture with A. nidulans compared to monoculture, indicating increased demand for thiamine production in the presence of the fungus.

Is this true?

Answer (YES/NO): NO